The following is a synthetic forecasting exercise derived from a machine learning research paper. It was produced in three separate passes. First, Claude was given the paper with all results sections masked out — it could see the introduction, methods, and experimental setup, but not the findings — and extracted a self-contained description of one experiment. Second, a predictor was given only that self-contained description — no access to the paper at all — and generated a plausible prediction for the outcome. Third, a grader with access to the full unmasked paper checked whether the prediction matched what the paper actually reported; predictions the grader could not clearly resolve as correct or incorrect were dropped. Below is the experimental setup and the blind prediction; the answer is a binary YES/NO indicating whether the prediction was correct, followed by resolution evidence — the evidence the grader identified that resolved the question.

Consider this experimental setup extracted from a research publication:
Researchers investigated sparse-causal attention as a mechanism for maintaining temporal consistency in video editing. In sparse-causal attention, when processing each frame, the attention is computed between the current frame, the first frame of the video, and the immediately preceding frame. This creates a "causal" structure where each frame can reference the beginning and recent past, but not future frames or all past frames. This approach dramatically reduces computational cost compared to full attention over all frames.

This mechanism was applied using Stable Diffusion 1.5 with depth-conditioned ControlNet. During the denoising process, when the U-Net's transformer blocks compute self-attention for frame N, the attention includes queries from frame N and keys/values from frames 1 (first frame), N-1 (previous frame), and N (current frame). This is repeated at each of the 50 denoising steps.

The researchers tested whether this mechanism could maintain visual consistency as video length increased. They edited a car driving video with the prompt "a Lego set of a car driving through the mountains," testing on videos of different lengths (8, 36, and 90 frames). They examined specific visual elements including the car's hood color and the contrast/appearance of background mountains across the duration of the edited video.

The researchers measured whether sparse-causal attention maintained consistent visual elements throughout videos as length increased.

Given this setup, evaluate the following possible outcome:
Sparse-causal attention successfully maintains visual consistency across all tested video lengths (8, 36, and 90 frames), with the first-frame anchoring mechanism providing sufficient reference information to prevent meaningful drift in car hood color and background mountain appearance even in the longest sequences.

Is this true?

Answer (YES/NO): NO